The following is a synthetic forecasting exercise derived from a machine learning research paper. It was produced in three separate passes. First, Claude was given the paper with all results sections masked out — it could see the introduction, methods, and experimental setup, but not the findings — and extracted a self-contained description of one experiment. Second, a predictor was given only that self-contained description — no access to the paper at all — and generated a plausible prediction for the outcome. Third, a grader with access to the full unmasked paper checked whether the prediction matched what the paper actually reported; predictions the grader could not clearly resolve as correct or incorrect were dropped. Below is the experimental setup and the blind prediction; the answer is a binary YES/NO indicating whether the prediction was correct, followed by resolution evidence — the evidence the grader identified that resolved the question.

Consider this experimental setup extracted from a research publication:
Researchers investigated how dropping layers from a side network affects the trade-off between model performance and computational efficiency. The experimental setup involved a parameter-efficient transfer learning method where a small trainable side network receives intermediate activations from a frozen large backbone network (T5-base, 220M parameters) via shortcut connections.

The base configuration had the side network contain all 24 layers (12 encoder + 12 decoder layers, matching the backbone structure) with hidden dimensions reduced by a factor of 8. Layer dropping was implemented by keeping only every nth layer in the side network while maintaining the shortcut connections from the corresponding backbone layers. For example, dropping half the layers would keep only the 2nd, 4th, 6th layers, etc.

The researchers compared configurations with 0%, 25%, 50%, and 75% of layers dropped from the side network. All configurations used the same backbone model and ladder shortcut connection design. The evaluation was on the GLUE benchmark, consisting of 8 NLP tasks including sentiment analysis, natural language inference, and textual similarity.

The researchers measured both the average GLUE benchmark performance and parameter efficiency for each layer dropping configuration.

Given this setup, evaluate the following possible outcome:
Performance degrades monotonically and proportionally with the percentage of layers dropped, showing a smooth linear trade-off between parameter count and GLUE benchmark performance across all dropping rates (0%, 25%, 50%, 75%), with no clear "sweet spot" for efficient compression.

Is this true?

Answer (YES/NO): NO